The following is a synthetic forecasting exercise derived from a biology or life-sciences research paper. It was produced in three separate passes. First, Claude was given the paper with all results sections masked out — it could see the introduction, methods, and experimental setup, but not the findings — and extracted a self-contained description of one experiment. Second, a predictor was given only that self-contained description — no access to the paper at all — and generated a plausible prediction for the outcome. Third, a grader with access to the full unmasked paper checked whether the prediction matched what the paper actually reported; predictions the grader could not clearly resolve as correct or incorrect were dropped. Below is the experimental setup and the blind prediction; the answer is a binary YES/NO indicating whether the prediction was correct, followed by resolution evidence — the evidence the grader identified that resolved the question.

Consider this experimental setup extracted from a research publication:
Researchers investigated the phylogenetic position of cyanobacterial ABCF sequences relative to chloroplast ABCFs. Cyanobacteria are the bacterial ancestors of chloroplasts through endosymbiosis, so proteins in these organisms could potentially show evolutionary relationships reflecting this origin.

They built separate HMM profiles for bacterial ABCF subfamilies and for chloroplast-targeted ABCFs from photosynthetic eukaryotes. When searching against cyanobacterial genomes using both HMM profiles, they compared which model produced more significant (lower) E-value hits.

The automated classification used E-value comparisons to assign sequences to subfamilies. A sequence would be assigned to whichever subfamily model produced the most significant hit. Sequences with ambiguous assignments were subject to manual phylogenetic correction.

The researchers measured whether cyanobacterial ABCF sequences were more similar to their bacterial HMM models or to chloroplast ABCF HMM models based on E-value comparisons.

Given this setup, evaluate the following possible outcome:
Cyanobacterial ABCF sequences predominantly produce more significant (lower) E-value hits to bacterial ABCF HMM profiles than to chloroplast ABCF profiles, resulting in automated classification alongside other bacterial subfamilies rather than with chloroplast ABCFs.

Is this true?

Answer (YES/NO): NO